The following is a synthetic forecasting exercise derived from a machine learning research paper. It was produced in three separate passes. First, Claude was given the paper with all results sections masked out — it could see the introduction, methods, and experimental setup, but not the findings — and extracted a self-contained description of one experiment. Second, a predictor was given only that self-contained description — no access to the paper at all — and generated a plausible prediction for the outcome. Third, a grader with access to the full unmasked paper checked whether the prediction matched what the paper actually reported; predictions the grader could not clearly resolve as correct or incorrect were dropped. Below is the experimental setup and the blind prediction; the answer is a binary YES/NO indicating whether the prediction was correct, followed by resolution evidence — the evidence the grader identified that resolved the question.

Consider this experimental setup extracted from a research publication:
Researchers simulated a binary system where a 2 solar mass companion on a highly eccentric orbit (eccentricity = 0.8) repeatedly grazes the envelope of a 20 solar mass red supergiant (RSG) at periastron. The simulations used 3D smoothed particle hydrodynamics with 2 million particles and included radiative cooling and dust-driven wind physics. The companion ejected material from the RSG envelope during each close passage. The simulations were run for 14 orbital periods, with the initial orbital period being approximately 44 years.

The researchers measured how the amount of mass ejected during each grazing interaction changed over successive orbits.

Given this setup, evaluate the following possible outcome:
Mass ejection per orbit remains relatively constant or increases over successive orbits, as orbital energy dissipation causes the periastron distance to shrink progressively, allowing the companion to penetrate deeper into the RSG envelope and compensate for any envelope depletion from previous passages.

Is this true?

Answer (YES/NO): YES